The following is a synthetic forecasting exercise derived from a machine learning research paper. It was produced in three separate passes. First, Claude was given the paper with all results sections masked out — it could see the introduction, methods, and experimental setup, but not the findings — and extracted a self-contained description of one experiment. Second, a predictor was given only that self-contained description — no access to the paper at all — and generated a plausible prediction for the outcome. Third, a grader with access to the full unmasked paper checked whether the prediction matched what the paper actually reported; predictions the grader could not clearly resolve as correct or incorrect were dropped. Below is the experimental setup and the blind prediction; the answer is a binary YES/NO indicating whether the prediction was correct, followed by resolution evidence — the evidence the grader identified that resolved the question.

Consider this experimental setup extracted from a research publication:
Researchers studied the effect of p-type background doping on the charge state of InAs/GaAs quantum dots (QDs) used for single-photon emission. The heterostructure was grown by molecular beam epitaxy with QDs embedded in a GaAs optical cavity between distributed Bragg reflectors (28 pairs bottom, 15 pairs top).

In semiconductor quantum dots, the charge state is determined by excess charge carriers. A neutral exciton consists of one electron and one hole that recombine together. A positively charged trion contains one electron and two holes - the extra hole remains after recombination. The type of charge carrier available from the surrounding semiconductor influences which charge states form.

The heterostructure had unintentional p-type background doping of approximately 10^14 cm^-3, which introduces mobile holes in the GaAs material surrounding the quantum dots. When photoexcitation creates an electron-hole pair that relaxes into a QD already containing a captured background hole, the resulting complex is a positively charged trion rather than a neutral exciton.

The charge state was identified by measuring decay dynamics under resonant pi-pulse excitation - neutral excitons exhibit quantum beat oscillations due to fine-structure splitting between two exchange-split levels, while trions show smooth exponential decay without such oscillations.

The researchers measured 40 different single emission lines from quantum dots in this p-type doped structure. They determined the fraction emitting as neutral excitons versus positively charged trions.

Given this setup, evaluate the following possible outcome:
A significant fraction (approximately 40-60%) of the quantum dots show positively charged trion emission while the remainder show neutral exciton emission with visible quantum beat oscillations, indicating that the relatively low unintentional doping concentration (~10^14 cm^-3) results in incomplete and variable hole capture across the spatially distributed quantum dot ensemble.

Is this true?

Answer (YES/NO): NO